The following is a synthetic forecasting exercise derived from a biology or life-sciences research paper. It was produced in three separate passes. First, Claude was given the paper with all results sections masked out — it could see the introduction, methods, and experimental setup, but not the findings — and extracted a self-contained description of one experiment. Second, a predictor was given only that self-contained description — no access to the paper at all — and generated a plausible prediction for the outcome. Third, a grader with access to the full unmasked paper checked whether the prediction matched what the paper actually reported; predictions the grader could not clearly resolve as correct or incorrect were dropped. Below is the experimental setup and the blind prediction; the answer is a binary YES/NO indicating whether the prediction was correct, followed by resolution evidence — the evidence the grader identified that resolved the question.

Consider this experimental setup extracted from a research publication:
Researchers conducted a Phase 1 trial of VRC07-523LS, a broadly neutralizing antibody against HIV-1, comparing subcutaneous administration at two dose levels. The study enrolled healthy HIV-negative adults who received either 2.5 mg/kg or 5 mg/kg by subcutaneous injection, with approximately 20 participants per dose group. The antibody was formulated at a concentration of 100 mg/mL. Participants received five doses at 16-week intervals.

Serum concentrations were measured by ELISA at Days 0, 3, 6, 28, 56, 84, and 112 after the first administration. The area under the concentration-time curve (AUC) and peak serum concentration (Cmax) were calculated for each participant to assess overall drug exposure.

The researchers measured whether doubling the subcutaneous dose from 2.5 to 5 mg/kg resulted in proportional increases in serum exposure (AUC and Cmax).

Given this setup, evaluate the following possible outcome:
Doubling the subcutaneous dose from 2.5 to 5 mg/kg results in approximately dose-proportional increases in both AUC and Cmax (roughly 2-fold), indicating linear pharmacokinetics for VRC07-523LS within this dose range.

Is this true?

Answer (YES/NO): YES